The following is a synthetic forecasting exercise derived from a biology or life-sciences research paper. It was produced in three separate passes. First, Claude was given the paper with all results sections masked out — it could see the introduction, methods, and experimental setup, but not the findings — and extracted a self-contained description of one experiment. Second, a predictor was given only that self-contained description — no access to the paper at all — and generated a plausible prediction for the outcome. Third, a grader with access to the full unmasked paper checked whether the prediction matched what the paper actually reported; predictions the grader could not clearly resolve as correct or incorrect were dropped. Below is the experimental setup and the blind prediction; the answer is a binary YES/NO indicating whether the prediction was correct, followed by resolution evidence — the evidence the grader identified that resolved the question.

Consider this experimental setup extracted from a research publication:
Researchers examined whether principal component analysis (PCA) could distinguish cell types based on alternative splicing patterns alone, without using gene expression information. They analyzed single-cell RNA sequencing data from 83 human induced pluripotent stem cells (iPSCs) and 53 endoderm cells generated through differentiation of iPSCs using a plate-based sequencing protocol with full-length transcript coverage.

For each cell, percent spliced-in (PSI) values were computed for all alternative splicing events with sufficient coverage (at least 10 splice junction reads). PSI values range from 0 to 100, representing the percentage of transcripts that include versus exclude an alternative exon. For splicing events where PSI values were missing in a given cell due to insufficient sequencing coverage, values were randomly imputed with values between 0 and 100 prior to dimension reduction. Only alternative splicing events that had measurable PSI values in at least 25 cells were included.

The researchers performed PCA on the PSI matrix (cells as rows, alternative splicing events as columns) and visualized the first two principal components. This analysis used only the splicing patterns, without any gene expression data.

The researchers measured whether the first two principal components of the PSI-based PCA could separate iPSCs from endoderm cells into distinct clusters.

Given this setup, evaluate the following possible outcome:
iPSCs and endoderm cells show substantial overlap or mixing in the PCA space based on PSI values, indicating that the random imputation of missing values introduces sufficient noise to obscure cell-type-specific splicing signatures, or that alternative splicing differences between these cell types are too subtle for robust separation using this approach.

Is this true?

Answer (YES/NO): NO